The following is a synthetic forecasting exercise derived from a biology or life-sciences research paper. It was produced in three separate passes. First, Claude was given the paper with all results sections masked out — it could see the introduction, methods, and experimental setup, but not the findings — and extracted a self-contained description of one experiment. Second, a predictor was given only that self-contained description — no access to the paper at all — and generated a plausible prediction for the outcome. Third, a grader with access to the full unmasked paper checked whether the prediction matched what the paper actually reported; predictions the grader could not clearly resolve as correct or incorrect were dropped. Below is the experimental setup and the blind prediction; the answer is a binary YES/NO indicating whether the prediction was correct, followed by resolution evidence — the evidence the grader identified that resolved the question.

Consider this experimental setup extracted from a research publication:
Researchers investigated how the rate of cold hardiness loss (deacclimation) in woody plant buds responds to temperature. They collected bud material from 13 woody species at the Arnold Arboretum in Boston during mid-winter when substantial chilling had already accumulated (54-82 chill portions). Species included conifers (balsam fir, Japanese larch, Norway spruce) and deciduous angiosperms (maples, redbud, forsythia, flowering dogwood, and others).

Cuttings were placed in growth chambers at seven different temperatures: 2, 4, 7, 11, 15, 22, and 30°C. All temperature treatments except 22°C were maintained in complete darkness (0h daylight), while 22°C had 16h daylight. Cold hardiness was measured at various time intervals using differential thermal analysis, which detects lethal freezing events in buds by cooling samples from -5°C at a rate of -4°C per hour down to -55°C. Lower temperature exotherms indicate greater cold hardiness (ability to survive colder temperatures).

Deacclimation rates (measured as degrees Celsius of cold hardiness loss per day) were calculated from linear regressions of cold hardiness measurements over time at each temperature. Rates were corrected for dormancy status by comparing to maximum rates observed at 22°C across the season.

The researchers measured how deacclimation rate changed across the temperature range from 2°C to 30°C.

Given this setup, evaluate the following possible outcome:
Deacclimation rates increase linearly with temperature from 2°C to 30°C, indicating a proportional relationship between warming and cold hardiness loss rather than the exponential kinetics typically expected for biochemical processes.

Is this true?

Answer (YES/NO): NO